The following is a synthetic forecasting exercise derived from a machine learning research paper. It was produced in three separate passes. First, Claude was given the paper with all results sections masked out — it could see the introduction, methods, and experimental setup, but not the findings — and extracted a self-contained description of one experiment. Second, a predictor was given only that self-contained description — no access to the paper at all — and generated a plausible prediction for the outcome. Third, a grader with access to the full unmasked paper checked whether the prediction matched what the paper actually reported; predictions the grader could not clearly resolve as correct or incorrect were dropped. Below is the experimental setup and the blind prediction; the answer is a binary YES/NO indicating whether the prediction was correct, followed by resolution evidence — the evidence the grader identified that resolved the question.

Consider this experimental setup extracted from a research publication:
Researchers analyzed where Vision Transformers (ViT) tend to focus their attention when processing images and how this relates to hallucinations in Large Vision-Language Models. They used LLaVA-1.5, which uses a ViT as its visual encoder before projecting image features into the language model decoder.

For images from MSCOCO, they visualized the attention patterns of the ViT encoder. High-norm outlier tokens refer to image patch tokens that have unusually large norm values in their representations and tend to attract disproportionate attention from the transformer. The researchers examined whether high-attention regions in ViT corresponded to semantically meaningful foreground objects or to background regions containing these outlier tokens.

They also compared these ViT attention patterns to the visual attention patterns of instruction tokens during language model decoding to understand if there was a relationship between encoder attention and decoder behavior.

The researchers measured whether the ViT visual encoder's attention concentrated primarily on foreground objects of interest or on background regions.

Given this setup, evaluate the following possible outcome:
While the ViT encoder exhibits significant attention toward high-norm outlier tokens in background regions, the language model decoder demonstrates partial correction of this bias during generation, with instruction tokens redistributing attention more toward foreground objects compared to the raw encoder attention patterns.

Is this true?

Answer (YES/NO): NO